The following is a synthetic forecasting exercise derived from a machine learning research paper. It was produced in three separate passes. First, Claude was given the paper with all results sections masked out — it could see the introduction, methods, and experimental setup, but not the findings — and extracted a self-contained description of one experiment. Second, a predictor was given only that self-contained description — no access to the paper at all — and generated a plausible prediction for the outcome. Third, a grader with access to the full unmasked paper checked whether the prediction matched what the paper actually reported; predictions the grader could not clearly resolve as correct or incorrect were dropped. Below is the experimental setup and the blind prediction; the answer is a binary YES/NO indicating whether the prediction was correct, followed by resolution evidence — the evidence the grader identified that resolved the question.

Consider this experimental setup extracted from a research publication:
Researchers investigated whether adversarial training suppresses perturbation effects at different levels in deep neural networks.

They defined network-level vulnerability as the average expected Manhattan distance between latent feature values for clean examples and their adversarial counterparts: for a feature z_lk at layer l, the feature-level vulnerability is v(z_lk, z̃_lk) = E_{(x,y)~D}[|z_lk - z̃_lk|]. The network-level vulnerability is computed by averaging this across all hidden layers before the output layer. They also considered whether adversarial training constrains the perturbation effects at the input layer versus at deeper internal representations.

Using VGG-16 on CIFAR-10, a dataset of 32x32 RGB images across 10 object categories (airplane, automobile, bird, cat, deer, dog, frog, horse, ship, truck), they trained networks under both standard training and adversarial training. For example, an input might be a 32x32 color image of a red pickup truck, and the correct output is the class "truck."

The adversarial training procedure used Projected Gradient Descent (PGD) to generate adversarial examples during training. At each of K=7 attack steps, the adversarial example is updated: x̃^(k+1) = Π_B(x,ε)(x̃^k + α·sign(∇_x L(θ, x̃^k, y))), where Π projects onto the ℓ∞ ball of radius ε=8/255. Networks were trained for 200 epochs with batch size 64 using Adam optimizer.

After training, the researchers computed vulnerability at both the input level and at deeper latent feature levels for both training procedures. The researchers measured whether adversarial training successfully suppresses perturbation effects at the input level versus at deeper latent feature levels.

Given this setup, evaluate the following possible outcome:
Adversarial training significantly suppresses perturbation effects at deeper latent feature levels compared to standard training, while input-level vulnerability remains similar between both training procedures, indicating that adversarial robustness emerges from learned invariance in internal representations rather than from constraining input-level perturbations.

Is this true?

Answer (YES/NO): NO